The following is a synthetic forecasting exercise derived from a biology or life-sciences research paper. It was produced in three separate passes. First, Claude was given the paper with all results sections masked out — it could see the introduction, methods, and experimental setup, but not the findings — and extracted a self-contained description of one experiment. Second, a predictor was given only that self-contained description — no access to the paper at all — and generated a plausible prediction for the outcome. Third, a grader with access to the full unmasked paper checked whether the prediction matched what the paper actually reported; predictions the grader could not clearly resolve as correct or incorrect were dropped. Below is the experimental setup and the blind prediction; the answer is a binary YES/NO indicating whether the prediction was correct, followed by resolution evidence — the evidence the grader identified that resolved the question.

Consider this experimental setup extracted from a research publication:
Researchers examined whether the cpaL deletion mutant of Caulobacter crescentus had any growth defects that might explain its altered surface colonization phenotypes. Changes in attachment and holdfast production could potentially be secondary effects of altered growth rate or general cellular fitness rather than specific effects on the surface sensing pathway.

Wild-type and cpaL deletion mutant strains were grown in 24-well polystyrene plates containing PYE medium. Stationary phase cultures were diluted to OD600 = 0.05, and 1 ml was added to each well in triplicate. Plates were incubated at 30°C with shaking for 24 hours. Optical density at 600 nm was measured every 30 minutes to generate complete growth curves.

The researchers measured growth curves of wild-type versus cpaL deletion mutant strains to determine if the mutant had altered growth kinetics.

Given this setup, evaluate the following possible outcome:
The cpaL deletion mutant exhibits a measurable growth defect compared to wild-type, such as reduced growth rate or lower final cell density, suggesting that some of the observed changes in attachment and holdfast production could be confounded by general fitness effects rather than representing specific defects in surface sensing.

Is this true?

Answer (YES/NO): NO